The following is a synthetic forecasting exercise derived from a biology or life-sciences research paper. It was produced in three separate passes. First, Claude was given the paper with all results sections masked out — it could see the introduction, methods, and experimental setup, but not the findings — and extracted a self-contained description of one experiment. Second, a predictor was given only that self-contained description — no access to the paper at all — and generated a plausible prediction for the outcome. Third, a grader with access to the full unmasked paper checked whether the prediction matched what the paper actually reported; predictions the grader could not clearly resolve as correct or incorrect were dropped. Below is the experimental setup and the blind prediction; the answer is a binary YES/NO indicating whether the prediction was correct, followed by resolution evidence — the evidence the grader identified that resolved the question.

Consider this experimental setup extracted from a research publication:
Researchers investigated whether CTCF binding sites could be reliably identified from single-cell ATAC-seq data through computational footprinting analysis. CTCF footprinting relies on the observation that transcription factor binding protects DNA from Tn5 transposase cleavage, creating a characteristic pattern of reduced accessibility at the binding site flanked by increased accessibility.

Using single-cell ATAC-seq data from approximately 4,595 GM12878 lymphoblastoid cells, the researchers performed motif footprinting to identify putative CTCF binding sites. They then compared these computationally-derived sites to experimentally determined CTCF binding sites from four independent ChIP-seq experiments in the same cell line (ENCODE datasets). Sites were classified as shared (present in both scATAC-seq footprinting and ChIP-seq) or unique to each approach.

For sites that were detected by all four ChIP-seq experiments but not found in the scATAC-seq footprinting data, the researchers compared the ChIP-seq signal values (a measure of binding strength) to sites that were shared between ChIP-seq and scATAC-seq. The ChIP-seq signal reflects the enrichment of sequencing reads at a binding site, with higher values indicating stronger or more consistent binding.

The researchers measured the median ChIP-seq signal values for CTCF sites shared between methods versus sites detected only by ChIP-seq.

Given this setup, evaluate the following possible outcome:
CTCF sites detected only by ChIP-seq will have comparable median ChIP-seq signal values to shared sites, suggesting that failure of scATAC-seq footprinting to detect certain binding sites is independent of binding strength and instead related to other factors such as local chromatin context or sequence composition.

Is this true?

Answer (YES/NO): NO